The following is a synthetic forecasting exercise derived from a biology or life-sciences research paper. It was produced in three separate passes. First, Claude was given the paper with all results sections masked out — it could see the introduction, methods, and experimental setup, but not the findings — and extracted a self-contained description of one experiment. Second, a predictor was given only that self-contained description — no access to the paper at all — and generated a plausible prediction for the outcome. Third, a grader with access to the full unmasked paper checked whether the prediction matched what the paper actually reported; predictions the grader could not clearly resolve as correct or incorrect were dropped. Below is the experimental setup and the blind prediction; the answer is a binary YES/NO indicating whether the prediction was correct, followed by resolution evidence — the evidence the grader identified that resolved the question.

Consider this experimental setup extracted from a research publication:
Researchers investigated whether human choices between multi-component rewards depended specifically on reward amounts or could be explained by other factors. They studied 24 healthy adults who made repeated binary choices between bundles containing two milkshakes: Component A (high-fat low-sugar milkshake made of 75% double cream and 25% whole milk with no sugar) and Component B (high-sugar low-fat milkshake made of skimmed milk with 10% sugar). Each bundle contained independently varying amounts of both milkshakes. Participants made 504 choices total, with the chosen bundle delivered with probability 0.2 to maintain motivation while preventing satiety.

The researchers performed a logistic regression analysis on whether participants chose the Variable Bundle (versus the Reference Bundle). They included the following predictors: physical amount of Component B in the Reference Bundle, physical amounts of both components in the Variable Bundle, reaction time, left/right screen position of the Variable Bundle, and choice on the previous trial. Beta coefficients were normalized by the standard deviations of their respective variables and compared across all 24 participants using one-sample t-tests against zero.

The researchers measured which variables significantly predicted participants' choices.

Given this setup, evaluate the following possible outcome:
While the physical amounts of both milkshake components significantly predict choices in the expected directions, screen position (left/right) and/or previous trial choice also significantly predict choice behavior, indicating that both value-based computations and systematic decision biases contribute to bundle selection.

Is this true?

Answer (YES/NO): NO